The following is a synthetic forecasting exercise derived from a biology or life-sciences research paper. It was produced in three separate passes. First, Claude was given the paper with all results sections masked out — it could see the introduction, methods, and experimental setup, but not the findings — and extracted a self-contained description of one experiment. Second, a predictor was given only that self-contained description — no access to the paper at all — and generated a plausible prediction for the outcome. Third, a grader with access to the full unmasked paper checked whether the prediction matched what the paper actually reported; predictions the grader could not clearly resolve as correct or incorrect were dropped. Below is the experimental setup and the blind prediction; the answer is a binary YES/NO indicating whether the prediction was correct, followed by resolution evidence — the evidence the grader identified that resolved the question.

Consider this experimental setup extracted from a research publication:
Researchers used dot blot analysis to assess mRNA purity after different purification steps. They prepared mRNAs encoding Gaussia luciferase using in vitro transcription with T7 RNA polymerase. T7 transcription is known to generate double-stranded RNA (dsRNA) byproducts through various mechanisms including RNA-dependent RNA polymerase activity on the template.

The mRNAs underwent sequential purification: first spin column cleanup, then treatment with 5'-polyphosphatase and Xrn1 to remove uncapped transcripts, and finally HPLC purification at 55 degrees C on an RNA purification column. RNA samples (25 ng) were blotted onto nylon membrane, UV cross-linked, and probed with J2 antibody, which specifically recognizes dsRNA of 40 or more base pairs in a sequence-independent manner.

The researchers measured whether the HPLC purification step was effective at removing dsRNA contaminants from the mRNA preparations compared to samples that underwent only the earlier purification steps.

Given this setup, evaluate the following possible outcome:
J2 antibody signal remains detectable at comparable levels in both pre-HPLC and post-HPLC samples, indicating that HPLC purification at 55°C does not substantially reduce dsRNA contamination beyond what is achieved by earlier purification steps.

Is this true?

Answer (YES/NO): NO